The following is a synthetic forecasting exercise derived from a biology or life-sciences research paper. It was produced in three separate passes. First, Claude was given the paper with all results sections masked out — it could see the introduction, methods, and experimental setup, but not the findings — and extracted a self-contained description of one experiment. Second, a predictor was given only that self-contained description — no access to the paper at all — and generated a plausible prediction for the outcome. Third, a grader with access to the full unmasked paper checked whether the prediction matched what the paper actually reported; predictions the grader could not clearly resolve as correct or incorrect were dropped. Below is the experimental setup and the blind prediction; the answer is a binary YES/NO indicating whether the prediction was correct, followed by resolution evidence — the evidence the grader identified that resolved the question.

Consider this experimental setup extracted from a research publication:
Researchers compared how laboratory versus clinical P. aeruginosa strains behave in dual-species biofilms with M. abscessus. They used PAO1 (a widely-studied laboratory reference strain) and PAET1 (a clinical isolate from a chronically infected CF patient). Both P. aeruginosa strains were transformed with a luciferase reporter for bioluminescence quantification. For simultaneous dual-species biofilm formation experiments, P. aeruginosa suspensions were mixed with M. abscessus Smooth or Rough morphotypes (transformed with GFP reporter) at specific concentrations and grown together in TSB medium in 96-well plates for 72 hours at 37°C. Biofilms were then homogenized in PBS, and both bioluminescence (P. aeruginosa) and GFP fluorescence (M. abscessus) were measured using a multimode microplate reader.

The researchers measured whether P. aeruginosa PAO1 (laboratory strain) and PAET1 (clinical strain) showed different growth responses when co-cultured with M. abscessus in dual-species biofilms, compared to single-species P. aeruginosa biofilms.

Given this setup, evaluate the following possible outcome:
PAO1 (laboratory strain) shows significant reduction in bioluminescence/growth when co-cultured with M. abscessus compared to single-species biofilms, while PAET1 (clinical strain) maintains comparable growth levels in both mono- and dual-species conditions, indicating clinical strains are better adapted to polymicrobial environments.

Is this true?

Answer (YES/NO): NO